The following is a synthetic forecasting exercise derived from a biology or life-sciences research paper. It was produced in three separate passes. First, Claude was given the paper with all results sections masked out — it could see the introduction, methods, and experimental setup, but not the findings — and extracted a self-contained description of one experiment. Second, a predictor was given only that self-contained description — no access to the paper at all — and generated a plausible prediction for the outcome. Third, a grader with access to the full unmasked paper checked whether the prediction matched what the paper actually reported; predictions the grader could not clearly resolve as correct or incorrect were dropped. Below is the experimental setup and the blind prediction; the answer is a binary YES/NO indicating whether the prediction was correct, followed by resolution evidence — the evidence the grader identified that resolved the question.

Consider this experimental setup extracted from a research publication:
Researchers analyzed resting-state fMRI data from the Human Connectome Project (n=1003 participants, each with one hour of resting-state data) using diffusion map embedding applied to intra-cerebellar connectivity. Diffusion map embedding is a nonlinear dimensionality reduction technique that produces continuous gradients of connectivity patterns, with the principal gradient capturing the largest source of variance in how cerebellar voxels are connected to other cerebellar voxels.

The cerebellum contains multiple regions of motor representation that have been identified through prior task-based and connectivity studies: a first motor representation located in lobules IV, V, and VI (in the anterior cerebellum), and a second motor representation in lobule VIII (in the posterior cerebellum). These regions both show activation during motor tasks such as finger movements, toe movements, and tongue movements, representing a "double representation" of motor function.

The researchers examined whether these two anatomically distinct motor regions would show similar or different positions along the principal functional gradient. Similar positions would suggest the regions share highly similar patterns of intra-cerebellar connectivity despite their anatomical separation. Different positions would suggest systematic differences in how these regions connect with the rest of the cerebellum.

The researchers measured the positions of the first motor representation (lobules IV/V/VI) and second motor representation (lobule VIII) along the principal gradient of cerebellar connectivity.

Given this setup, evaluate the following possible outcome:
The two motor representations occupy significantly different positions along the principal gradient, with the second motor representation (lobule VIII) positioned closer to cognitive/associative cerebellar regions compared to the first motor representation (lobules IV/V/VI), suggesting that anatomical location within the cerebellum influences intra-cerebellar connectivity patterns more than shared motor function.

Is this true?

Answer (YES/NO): NO